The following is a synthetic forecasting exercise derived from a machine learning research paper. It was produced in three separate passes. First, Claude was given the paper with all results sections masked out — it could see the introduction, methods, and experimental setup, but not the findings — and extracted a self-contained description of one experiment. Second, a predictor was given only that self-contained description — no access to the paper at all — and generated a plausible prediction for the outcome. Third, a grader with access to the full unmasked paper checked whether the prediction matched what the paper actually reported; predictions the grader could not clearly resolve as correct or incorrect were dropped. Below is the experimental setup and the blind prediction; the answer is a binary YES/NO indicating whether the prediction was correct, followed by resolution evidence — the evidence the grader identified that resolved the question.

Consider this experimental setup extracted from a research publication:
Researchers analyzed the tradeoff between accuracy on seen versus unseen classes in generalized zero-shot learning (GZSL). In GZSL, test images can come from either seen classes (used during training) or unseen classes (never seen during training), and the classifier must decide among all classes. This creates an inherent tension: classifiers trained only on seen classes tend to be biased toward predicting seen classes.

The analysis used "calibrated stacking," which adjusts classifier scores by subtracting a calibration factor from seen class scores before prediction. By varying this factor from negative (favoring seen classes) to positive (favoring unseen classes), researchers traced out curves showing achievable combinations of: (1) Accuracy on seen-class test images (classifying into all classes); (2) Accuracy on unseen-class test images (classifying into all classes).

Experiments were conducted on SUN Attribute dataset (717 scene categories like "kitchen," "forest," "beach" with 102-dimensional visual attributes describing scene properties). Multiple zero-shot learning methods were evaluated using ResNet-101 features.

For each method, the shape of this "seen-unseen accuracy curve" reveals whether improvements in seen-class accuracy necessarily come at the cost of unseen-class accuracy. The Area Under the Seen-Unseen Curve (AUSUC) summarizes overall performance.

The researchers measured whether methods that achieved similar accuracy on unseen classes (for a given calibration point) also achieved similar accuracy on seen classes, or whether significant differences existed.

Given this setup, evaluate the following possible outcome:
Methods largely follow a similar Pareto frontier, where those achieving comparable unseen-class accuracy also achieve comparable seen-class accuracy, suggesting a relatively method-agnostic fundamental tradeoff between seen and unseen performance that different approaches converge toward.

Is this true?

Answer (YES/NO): NO